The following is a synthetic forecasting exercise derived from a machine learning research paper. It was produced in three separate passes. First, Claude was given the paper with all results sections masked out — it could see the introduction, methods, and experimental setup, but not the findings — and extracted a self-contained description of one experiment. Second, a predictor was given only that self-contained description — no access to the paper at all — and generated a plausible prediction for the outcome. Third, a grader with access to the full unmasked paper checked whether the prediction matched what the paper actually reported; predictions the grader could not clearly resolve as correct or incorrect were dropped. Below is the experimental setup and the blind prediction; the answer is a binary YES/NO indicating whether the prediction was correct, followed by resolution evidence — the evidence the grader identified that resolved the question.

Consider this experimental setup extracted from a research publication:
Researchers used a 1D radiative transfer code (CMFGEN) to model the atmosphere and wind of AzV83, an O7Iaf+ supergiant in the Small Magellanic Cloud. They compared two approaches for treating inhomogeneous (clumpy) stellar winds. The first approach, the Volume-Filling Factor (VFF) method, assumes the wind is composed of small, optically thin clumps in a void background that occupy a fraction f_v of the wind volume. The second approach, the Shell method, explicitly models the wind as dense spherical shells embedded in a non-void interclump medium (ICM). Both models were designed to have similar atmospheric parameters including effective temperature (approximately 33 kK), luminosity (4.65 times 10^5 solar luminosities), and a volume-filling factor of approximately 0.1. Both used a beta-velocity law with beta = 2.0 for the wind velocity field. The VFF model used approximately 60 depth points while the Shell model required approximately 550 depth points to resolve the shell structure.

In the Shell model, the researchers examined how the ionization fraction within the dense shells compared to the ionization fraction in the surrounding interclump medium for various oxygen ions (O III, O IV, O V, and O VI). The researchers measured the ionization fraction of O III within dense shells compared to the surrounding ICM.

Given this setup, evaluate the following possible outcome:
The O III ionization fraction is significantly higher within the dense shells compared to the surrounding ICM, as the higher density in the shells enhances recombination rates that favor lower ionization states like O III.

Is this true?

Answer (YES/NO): YES